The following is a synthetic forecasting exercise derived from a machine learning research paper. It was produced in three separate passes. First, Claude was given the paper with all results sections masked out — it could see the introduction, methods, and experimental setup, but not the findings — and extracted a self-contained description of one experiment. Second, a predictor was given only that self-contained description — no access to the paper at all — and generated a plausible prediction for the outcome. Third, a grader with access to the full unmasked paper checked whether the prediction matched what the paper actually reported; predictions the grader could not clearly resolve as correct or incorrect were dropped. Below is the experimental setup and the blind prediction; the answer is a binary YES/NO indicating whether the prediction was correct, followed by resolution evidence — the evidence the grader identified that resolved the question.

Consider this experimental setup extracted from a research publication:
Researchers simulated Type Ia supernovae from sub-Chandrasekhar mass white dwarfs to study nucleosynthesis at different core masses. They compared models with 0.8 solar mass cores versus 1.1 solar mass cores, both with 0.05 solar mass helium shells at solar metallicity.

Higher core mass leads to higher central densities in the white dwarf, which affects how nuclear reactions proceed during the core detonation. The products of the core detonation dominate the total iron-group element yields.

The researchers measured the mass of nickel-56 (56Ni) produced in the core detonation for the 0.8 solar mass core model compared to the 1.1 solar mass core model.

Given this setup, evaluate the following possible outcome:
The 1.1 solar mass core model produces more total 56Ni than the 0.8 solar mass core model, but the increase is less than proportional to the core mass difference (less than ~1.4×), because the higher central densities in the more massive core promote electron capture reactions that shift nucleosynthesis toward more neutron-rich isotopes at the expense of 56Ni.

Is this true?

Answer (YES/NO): NO